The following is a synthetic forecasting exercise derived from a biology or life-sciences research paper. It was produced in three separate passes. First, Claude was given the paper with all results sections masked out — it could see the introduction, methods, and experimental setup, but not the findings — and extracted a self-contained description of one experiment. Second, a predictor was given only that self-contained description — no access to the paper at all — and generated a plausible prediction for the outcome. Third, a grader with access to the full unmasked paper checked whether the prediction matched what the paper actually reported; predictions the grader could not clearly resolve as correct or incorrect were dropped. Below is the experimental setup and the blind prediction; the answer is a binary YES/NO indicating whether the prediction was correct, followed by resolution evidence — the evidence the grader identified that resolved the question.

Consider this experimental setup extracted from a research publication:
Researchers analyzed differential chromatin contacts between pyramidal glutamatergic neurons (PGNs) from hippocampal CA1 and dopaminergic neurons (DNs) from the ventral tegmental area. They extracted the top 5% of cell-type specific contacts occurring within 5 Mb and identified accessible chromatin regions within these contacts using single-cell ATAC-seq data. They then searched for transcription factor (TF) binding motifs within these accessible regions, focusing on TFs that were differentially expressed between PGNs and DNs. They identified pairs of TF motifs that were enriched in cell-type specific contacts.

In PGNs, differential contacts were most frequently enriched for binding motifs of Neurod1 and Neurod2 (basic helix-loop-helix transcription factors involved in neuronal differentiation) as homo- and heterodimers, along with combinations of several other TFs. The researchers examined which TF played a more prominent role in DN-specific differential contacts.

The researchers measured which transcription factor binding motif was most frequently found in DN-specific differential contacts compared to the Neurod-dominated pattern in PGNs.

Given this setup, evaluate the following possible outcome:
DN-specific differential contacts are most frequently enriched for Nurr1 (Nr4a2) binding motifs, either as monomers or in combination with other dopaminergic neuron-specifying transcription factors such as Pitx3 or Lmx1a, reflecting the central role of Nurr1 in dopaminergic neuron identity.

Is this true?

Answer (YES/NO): NO